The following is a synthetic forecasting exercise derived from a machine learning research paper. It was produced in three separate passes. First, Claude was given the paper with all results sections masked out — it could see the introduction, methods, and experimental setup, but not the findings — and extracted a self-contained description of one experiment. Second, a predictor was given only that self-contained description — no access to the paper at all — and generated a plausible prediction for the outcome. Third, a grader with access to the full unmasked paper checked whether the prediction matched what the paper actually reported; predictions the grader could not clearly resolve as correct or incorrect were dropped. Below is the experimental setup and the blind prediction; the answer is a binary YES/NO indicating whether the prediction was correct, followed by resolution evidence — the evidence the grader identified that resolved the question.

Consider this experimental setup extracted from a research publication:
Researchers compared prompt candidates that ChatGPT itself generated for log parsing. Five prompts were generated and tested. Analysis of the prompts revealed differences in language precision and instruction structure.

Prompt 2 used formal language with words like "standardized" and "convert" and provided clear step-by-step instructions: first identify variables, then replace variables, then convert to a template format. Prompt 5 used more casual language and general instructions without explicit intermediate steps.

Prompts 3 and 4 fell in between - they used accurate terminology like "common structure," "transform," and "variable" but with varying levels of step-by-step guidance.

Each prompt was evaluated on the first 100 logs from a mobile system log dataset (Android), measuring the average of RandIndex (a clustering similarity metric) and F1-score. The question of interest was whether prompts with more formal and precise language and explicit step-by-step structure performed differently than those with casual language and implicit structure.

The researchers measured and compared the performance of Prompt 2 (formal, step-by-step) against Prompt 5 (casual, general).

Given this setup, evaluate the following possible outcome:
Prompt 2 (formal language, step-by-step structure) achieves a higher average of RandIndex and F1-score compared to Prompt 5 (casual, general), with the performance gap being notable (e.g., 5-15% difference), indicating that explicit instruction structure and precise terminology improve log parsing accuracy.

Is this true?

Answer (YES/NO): NO